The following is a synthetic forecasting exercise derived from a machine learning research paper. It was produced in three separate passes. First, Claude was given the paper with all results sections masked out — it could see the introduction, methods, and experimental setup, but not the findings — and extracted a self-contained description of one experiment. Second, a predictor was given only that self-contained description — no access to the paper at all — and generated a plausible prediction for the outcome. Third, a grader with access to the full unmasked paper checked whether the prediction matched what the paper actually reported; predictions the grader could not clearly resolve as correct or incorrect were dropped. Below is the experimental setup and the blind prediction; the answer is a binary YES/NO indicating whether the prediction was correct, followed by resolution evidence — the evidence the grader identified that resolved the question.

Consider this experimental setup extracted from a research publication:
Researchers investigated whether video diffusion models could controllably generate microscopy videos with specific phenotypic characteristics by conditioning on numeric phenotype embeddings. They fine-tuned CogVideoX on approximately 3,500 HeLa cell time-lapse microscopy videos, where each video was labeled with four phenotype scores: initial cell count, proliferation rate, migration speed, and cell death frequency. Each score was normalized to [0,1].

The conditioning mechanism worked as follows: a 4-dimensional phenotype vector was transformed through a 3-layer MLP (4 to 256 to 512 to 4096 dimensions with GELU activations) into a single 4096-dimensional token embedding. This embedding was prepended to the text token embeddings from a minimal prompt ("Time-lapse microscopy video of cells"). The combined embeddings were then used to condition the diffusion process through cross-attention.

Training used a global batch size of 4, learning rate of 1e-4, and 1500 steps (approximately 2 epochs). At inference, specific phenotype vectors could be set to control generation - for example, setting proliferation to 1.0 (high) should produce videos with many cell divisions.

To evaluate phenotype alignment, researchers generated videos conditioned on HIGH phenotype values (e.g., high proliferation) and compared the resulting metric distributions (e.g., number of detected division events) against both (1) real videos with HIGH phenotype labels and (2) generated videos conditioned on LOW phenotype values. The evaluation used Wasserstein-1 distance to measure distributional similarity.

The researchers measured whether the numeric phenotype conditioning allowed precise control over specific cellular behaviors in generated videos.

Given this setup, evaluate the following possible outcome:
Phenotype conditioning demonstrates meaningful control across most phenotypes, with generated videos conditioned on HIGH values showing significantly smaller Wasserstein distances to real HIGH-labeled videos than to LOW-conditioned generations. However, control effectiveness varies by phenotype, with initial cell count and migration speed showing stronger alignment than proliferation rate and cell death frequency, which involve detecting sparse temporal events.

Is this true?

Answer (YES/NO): NO